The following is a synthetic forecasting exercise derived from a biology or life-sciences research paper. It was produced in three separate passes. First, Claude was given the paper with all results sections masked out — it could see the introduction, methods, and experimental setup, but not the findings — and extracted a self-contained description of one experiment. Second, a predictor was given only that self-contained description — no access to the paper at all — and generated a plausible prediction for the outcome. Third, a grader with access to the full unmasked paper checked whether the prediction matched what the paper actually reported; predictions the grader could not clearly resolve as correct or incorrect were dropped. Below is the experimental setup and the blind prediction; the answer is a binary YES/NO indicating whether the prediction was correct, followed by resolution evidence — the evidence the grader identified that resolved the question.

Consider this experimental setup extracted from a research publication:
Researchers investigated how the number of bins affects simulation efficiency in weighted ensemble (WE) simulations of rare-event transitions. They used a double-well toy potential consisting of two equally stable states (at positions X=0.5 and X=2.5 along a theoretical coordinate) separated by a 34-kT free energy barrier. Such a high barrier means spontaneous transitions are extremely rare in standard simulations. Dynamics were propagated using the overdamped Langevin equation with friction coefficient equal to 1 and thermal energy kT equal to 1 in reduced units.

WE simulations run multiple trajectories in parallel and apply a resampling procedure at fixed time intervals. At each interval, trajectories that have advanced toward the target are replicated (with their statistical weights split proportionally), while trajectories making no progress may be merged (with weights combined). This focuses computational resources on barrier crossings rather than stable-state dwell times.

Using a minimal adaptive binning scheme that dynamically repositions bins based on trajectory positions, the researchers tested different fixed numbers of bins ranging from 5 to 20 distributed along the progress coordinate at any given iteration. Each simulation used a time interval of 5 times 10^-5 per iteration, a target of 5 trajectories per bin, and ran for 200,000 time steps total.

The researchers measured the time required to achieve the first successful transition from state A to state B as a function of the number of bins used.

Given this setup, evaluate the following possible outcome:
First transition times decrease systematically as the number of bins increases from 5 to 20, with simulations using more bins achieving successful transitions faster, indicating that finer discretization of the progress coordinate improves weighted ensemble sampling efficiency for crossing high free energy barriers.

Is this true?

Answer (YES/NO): NO